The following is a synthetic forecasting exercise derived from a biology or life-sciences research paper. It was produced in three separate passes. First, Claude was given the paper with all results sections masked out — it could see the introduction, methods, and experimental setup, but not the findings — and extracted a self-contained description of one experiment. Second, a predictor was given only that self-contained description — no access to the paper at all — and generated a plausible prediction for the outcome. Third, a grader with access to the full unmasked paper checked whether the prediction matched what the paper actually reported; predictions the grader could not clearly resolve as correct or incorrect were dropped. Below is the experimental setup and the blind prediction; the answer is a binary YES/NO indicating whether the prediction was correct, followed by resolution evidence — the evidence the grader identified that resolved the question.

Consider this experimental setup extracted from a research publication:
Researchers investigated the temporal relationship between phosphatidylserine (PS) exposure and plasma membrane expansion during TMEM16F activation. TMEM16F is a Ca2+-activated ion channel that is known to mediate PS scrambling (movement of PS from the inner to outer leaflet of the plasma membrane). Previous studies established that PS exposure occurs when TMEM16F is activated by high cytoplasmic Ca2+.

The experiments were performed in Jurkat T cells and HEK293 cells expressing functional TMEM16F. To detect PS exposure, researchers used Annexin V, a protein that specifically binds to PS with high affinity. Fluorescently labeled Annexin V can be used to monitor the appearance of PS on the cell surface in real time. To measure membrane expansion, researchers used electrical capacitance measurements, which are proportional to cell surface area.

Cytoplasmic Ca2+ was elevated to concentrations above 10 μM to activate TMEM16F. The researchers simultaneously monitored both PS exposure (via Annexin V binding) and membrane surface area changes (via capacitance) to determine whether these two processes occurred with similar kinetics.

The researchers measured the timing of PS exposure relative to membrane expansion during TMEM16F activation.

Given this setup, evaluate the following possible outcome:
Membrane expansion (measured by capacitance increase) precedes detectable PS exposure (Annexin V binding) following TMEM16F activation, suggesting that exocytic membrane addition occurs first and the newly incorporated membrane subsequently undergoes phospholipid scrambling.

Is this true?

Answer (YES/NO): NO